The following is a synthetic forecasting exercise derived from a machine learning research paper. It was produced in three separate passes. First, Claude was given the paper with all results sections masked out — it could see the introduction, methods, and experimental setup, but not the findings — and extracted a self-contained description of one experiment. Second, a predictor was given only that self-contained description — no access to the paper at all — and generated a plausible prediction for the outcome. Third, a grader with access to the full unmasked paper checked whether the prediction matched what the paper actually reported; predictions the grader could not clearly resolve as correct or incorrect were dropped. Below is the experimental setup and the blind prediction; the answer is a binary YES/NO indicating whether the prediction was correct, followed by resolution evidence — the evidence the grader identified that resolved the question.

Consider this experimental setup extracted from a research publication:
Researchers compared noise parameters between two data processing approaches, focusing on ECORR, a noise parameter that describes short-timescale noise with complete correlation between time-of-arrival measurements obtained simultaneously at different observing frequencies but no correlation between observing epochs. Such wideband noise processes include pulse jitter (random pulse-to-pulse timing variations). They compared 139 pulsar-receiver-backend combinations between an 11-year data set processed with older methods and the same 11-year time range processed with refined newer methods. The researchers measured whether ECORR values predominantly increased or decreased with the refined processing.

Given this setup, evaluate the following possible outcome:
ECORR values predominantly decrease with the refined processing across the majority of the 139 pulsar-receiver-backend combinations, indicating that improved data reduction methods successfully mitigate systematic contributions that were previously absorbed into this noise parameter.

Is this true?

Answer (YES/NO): YES